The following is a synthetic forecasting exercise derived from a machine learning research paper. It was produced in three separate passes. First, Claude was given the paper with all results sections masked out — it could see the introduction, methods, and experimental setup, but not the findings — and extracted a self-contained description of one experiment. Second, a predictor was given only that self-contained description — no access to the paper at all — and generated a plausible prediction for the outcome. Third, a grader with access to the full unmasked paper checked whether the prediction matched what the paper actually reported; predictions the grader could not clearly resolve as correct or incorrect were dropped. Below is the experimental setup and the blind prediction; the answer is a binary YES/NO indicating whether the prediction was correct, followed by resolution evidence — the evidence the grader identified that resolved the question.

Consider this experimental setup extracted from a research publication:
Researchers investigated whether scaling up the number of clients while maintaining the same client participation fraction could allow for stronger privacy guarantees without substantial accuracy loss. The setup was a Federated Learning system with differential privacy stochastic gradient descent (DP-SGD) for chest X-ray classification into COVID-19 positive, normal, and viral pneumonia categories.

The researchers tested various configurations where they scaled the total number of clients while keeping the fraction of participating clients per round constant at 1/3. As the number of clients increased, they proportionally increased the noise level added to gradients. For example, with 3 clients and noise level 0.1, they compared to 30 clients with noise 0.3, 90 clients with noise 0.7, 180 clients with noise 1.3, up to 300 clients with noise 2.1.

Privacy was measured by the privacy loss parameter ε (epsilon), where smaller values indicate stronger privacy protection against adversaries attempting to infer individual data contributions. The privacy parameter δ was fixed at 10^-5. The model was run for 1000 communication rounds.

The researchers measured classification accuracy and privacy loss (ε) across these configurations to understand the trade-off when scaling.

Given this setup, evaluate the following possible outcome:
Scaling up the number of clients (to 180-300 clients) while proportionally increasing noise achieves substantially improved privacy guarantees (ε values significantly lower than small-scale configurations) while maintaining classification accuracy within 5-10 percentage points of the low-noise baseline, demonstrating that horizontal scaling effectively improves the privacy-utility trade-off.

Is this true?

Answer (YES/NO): YES